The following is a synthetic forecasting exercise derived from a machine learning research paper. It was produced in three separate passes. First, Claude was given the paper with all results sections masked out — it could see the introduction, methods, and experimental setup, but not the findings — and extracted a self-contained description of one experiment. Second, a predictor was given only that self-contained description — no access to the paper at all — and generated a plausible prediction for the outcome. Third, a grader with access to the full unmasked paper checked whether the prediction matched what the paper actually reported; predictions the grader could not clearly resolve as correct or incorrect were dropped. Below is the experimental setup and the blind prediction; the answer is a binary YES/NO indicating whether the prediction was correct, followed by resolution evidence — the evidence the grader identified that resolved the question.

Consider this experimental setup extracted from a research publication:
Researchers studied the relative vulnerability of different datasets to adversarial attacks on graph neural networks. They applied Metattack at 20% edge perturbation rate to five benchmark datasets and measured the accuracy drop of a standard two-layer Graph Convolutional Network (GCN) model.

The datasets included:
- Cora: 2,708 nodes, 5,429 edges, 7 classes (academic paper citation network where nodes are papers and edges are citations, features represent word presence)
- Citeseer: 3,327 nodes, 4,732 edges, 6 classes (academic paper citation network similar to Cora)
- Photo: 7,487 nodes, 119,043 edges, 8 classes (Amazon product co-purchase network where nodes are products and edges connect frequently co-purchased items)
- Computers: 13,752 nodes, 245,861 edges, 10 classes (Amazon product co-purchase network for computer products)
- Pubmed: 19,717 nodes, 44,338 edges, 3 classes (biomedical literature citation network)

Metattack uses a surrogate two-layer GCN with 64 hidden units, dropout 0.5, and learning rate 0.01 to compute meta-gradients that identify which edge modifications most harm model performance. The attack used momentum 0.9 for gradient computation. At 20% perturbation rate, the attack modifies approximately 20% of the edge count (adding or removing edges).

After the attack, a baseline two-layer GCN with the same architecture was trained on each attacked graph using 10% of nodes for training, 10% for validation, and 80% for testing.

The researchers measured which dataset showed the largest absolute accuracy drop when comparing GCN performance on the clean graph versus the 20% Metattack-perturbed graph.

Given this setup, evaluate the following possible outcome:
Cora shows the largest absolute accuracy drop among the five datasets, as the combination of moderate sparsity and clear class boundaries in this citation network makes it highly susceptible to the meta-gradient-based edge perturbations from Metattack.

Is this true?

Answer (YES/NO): NO